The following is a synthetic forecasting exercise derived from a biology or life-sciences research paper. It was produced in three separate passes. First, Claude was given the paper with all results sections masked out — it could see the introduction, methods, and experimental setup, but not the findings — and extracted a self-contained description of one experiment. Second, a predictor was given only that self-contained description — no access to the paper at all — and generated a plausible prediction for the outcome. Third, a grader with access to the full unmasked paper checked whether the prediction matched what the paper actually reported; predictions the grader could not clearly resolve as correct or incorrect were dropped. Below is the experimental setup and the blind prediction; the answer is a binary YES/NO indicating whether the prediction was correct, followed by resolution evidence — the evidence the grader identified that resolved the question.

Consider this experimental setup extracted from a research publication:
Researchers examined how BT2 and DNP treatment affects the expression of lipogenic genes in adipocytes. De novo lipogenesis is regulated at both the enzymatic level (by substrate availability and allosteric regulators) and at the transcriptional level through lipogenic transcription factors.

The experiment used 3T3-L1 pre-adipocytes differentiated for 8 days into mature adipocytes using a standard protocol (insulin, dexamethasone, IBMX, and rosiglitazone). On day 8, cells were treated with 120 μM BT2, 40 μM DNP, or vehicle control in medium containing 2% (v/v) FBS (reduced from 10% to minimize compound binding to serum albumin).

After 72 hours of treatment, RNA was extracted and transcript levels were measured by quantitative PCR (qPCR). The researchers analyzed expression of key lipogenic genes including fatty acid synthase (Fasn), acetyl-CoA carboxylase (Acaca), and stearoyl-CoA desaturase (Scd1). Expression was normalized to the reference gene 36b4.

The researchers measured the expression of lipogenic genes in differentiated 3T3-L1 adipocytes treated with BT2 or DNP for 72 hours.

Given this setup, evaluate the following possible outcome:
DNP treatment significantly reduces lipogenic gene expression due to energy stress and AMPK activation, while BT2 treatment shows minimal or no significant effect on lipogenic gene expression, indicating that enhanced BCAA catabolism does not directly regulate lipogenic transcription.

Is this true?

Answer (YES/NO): NO